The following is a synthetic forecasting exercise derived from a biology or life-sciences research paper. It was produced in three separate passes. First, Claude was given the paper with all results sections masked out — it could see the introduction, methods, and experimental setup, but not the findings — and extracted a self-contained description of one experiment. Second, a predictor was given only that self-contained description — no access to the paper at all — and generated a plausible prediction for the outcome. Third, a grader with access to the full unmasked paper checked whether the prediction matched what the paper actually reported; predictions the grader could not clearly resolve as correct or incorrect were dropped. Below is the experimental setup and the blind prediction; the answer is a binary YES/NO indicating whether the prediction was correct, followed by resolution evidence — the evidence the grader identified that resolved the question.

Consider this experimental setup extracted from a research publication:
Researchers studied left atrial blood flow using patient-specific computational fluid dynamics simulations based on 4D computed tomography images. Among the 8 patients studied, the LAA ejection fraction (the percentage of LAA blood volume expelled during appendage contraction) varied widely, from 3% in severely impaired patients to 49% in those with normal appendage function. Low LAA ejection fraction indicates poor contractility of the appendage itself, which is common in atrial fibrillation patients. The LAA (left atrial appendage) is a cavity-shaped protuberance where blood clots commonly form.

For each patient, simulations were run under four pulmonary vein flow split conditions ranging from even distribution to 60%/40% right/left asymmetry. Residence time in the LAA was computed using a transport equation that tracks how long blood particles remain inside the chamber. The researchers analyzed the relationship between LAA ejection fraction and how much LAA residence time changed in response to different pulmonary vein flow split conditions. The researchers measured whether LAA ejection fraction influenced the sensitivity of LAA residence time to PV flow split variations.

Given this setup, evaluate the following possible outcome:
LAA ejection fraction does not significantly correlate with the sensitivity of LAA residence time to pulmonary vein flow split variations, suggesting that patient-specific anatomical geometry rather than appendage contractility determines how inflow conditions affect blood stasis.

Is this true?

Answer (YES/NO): NO